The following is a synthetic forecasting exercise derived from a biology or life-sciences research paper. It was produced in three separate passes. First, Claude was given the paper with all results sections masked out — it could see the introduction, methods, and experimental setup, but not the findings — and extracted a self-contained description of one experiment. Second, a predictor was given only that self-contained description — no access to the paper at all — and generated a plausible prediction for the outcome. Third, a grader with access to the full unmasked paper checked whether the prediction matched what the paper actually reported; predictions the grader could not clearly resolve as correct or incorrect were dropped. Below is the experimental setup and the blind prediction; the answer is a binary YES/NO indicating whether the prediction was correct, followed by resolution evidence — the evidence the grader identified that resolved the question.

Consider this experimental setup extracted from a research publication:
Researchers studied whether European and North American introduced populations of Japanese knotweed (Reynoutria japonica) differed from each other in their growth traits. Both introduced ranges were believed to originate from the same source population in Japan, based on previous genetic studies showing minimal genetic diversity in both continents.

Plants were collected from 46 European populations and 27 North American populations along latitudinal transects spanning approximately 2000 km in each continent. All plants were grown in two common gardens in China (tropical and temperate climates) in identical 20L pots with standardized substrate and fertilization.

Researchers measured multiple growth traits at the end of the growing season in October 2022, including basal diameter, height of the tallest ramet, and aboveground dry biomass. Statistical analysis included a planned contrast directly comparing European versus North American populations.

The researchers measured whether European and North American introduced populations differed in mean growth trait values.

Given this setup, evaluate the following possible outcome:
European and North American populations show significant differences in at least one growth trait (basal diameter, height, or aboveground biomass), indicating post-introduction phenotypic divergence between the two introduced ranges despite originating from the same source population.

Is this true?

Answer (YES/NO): NO